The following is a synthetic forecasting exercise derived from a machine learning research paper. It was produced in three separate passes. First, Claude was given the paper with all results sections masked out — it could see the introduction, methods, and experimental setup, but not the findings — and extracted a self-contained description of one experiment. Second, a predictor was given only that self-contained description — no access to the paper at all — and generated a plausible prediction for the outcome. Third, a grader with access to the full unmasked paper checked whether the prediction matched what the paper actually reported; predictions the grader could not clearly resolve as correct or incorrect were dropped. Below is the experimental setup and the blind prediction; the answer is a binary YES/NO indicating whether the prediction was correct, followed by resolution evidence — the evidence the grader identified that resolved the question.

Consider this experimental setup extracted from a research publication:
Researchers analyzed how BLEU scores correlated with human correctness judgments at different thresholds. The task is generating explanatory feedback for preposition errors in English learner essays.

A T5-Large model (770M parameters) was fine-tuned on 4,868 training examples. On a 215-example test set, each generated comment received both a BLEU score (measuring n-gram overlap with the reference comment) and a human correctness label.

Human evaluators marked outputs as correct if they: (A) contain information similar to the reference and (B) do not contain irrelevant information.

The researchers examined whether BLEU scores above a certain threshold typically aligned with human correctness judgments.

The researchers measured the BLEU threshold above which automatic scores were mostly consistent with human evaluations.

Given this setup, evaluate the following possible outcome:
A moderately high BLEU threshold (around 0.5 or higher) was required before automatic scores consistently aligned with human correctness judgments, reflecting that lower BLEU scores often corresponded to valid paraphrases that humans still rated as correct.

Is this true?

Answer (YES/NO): YES